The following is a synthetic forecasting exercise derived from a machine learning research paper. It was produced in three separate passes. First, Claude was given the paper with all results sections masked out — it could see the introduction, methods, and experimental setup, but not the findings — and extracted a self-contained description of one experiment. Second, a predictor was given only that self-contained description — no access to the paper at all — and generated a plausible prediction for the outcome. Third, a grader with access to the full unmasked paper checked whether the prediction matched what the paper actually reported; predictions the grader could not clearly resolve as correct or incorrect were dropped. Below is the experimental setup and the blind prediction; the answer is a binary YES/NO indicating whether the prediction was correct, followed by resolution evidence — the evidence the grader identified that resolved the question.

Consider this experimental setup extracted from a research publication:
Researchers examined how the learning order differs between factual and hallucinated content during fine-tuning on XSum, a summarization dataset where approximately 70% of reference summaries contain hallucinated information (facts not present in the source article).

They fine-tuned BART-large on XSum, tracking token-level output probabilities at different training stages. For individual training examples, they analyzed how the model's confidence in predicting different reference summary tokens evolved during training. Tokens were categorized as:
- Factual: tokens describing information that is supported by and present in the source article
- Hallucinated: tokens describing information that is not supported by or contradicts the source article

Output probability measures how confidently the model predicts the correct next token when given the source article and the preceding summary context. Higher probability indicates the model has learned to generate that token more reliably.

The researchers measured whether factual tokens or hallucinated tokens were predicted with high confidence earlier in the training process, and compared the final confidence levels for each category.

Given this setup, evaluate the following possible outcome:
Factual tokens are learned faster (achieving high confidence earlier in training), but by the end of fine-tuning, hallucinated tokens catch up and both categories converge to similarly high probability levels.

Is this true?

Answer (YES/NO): NO